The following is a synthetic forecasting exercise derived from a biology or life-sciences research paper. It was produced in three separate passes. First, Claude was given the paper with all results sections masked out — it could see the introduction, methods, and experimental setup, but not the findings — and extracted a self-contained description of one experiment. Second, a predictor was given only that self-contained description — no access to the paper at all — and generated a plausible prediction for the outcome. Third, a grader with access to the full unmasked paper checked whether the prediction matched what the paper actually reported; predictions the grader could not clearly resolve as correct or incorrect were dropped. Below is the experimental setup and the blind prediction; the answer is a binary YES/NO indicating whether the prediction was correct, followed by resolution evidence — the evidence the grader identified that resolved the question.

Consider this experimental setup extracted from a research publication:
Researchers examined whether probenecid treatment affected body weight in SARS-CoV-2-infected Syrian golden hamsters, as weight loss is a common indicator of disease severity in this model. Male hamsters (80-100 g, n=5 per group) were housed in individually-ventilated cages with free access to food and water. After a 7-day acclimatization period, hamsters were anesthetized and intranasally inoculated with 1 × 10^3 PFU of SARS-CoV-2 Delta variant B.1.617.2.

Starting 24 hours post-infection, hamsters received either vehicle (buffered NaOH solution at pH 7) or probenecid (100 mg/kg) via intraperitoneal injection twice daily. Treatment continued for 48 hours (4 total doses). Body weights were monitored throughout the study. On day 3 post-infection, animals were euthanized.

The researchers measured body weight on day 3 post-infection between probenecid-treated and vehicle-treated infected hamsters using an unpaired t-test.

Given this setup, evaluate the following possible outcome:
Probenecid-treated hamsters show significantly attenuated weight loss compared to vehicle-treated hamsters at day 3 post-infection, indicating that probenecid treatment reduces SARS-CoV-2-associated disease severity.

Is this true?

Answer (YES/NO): NO